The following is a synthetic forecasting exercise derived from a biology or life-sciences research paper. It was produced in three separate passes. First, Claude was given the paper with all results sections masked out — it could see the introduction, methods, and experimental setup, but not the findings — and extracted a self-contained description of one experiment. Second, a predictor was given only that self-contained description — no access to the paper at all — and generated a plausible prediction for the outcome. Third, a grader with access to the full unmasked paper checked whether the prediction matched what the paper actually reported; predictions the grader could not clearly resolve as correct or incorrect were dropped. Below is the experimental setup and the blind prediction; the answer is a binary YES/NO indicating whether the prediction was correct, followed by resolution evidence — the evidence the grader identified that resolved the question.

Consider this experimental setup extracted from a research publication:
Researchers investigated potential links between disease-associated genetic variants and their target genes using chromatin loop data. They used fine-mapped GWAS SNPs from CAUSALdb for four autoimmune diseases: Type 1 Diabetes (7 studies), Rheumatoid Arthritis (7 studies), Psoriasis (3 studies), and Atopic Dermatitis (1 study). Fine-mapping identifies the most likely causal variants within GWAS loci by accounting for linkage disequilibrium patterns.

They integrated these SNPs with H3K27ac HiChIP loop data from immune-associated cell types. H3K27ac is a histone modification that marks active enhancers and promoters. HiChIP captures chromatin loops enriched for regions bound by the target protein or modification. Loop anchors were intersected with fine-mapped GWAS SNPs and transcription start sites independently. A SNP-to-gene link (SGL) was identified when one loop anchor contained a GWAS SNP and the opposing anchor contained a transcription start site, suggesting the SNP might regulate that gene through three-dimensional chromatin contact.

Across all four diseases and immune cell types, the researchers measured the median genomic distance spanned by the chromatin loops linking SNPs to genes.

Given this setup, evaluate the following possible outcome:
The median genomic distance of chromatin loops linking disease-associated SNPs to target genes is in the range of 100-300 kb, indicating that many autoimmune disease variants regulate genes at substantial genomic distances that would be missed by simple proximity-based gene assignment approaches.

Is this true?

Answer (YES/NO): YES